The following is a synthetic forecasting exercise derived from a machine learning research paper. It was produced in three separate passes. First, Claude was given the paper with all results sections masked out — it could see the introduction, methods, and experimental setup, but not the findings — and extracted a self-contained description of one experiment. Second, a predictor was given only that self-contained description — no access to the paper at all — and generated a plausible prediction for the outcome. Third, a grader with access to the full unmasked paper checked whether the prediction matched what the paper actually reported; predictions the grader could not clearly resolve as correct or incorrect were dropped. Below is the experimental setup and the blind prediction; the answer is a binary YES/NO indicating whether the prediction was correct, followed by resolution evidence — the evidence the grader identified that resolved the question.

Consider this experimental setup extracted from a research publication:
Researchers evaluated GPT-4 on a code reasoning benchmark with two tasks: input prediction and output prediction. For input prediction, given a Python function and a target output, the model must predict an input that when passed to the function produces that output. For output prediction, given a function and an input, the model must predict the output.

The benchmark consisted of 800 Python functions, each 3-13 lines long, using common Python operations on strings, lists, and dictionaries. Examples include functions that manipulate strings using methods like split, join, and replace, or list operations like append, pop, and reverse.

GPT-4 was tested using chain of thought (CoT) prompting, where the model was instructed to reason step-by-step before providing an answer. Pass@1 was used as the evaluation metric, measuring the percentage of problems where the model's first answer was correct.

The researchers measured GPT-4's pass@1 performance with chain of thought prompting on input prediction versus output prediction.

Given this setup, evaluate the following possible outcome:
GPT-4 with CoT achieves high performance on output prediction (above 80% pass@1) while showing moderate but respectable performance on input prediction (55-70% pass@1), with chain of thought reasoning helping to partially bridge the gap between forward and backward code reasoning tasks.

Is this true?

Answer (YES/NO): NO